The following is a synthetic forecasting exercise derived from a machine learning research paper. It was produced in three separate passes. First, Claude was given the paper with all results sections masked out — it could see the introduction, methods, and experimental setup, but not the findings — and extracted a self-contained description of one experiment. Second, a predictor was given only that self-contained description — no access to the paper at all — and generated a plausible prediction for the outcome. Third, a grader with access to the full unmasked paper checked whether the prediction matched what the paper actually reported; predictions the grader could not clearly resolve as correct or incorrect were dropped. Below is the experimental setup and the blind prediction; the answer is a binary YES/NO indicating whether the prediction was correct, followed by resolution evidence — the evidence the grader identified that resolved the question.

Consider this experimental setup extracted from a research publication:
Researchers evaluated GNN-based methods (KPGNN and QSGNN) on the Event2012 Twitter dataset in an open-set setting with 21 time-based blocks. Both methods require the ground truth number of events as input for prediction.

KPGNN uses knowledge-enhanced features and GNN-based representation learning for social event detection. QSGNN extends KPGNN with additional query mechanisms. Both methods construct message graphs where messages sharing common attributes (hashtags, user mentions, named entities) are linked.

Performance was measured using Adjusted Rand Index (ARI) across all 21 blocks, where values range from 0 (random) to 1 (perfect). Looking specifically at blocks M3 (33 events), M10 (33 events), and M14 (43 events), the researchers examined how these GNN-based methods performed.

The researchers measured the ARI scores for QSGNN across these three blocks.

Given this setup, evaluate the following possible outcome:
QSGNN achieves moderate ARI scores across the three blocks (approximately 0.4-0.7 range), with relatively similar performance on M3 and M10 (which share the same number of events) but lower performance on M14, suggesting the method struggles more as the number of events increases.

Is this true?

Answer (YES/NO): NO